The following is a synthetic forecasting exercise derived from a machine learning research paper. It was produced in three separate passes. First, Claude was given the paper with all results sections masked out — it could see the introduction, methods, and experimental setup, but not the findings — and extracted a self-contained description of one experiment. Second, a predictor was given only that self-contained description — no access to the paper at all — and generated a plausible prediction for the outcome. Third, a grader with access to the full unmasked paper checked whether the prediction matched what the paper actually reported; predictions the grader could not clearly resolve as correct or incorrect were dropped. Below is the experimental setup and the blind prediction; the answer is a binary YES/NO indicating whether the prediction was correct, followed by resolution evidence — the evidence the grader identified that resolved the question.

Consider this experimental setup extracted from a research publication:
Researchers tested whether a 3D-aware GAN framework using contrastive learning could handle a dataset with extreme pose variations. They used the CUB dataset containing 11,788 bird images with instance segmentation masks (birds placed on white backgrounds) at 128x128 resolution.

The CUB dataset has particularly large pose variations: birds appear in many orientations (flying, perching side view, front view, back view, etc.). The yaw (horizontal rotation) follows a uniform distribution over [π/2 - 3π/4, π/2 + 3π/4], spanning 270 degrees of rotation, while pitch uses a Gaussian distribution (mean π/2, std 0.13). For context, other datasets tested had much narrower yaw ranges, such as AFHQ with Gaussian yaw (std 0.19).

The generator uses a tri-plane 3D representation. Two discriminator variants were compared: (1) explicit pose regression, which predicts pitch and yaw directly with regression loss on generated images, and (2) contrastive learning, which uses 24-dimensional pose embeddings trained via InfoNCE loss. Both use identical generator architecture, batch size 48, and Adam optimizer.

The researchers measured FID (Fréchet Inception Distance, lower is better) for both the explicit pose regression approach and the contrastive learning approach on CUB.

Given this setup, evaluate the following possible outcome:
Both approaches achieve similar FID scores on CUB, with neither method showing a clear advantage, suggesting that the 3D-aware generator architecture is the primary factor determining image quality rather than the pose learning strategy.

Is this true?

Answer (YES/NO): NO